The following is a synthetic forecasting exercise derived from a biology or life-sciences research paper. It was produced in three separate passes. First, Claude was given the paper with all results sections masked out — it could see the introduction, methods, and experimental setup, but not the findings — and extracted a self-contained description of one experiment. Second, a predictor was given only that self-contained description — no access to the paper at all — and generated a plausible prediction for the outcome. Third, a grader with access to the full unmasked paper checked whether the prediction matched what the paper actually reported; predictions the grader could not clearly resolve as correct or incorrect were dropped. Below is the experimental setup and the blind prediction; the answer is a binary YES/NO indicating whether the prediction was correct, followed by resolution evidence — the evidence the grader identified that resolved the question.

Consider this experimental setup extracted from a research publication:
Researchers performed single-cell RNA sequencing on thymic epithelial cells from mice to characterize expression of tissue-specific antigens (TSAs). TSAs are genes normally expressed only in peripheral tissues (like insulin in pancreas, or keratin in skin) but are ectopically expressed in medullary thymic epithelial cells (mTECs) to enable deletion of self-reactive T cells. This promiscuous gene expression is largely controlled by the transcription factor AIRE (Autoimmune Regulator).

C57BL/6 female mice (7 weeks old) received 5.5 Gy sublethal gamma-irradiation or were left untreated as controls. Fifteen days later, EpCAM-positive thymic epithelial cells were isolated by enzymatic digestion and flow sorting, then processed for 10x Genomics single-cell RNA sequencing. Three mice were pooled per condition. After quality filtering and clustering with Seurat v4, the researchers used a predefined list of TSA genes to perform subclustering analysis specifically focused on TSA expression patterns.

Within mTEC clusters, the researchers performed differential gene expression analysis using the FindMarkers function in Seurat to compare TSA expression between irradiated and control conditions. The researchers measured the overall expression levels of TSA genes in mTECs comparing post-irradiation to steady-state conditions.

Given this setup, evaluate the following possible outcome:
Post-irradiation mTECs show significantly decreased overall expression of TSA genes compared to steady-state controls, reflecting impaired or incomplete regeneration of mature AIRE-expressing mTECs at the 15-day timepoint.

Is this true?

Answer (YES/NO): YES